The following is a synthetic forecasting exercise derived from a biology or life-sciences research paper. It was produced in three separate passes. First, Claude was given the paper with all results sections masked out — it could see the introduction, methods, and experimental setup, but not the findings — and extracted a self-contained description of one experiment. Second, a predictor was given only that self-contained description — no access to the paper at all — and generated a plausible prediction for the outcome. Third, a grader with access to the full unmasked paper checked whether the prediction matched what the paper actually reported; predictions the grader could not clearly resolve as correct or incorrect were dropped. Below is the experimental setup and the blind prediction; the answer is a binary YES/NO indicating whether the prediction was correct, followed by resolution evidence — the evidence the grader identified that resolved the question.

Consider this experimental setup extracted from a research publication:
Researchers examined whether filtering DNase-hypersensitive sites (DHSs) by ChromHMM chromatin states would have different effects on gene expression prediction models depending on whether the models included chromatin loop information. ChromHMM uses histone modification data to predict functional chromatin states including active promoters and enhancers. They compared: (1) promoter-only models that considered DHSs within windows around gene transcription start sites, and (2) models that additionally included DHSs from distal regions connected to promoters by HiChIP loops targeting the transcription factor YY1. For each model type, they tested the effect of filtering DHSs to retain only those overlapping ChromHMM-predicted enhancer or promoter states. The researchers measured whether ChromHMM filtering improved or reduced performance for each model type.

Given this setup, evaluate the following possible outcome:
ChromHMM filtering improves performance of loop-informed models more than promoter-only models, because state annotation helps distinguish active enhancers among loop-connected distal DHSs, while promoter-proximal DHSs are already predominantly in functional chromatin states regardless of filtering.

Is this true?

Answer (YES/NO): YES